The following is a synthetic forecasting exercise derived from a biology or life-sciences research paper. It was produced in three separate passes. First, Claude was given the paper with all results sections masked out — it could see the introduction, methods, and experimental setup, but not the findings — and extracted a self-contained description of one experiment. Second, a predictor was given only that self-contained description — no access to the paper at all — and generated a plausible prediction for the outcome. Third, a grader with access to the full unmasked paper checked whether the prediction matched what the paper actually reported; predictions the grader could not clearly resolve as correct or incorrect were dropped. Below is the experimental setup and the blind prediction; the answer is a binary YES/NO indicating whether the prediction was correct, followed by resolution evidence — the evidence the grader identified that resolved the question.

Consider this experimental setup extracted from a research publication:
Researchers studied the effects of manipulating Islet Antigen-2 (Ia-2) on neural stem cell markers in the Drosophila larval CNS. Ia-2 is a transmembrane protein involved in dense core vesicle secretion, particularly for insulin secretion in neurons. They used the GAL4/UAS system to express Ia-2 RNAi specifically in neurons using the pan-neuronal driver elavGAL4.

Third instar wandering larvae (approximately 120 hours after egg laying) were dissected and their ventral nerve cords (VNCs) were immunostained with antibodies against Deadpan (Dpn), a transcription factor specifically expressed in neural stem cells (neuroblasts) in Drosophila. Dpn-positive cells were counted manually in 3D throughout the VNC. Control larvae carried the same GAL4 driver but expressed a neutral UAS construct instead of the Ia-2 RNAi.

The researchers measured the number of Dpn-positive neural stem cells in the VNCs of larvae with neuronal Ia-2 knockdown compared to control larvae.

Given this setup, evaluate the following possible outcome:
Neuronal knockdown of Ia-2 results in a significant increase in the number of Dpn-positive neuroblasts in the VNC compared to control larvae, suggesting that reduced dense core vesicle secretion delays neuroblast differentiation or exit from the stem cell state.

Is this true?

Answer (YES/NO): YES